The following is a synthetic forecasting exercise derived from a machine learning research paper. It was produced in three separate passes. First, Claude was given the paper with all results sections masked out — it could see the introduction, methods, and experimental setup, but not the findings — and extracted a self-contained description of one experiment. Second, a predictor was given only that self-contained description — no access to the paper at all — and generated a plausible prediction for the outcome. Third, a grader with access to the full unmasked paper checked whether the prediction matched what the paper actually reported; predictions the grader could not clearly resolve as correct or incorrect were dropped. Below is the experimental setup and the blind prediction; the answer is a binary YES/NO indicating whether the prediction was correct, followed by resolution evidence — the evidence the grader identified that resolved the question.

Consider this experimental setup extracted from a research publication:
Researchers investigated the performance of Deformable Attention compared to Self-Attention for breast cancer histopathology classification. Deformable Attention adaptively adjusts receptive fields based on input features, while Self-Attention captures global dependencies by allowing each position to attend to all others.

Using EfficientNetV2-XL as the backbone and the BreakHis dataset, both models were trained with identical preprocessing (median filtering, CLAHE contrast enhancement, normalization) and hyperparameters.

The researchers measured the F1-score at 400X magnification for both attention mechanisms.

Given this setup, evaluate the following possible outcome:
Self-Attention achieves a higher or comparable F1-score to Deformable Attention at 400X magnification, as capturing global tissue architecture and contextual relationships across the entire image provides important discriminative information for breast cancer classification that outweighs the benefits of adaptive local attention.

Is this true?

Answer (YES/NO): NO